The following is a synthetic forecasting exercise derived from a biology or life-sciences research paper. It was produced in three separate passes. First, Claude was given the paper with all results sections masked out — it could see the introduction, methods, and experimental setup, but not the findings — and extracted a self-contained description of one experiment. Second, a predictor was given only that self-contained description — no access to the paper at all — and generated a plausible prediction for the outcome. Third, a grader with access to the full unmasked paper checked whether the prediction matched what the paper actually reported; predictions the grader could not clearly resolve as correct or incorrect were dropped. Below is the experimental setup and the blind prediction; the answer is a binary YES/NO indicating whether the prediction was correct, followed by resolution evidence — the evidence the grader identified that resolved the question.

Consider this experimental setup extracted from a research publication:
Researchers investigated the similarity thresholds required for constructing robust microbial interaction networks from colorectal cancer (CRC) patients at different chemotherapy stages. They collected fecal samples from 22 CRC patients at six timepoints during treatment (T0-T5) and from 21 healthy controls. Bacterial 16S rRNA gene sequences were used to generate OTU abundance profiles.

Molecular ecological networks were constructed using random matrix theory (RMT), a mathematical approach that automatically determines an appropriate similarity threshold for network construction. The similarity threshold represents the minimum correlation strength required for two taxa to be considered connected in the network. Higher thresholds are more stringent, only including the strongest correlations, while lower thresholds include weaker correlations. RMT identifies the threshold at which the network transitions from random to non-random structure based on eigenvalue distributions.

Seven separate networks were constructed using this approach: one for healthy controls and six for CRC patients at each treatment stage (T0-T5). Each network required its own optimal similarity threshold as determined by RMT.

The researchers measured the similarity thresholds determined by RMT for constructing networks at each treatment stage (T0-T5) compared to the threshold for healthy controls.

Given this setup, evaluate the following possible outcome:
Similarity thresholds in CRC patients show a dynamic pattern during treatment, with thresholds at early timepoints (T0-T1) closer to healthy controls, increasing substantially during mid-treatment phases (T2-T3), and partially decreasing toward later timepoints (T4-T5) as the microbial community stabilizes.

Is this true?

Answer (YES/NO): NO